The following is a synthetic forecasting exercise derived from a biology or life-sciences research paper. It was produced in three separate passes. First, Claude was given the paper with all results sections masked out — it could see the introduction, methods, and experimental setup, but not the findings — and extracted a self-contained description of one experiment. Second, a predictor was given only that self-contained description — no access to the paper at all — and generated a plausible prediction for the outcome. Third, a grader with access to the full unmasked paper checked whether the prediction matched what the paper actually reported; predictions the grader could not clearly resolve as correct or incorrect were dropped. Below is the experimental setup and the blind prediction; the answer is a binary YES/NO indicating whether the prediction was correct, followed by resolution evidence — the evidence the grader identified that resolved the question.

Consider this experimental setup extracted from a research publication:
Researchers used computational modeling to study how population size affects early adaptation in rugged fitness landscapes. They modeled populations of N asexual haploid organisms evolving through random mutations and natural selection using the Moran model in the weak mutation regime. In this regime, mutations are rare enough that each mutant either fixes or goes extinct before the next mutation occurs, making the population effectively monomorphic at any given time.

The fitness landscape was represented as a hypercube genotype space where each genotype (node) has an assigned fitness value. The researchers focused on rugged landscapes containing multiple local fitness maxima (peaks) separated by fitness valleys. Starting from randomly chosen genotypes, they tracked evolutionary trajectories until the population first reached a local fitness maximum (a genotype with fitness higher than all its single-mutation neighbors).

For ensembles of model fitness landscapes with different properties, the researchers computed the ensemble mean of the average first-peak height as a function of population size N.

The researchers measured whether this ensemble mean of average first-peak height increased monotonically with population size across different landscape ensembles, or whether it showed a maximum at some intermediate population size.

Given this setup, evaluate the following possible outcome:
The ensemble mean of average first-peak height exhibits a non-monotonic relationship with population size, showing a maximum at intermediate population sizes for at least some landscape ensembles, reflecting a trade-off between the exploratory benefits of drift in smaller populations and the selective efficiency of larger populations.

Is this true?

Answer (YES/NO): YES